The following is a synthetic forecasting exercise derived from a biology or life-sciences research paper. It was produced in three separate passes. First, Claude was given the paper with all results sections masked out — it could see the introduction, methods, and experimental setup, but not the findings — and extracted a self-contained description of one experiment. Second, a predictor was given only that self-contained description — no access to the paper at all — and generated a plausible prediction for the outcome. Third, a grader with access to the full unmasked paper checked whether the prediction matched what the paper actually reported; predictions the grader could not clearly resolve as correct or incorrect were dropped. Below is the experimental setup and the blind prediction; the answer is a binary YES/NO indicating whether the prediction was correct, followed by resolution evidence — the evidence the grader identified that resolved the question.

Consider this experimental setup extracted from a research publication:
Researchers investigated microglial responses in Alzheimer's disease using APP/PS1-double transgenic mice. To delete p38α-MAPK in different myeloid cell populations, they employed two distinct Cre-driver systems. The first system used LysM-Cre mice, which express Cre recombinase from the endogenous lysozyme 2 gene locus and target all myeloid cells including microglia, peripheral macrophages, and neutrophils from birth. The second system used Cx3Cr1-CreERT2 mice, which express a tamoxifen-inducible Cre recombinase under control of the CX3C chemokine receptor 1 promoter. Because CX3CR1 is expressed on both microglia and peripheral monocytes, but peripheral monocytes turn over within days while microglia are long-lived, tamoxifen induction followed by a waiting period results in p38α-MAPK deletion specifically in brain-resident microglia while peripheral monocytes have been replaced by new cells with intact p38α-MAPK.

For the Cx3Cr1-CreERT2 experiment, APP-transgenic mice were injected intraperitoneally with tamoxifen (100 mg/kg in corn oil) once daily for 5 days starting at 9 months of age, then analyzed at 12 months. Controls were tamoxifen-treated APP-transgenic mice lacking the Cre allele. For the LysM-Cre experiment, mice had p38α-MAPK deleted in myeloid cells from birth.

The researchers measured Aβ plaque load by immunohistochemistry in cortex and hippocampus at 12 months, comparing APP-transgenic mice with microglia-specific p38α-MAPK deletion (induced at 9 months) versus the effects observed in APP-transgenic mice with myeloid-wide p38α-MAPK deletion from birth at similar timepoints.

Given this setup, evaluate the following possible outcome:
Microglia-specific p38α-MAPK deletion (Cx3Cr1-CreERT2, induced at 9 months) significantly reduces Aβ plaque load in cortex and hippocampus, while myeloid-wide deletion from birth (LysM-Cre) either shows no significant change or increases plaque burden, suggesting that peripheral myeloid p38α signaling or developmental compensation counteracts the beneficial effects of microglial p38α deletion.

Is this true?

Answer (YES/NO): NO